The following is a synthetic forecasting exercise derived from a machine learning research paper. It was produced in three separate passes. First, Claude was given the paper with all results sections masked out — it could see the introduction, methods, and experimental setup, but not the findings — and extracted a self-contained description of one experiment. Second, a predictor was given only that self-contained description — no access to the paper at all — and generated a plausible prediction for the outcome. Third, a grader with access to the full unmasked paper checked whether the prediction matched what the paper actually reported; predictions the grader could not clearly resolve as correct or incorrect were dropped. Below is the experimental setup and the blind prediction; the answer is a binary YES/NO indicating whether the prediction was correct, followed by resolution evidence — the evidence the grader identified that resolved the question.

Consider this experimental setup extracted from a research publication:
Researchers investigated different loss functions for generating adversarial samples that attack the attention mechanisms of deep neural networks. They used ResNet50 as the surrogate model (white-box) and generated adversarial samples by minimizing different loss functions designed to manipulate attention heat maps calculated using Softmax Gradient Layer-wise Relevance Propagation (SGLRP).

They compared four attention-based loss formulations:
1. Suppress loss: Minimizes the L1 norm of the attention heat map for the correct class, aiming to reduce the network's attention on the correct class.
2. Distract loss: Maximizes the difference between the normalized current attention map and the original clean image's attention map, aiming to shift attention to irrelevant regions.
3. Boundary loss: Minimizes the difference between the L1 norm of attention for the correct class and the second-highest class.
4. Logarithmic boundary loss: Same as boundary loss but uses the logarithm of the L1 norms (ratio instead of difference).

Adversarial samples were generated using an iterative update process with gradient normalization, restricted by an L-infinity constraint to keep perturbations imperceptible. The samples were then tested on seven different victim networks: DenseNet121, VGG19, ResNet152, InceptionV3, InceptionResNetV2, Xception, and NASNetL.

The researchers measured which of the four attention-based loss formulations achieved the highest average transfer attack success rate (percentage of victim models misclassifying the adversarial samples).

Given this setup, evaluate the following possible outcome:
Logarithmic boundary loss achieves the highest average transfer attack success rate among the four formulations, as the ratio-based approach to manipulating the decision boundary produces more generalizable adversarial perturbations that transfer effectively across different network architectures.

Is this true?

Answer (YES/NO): YES